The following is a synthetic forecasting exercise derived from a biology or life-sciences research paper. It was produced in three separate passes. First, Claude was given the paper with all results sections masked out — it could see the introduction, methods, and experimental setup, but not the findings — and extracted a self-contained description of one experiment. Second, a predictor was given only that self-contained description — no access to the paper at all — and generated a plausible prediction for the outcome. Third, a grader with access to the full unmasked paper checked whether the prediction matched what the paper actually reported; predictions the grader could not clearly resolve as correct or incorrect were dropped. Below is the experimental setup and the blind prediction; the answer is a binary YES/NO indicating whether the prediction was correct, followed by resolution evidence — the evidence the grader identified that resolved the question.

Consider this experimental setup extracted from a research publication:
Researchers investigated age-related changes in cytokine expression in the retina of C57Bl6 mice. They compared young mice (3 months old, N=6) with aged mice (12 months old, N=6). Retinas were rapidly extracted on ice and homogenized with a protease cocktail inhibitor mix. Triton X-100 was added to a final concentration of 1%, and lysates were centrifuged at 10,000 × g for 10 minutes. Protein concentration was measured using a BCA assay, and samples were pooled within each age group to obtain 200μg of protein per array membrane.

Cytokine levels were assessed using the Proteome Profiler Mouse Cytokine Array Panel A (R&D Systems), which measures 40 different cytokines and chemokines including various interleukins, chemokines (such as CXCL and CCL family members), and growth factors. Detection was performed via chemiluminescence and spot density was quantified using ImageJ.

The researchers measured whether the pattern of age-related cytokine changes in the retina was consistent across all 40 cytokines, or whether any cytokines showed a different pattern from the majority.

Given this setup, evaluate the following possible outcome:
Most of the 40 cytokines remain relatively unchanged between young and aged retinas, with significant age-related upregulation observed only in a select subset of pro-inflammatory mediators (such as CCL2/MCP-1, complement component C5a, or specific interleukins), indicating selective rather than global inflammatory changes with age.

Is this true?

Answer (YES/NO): NO